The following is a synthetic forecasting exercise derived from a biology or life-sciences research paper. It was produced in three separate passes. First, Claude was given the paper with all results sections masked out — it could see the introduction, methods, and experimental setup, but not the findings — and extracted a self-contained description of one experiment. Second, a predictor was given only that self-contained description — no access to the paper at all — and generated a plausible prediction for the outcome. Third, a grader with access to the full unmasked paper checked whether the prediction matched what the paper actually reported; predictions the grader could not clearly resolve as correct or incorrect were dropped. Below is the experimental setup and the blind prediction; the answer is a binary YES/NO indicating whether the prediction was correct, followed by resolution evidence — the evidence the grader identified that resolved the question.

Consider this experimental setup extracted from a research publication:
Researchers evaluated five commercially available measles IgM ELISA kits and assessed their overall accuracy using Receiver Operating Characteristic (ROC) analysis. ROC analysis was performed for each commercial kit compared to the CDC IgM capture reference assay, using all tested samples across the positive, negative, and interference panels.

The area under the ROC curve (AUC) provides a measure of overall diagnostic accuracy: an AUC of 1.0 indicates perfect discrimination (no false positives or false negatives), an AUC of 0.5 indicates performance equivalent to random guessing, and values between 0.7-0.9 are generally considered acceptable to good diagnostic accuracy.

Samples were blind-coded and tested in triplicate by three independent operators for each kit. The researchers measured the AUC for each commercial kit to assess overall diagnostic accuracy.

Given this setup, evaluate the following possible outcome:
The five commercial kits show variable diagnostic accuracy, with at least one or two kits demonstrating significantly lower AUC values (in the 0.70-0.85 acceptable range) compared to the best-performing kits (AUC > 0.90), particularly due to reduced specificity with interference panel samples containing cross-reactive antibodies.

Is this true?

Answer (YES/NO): NO